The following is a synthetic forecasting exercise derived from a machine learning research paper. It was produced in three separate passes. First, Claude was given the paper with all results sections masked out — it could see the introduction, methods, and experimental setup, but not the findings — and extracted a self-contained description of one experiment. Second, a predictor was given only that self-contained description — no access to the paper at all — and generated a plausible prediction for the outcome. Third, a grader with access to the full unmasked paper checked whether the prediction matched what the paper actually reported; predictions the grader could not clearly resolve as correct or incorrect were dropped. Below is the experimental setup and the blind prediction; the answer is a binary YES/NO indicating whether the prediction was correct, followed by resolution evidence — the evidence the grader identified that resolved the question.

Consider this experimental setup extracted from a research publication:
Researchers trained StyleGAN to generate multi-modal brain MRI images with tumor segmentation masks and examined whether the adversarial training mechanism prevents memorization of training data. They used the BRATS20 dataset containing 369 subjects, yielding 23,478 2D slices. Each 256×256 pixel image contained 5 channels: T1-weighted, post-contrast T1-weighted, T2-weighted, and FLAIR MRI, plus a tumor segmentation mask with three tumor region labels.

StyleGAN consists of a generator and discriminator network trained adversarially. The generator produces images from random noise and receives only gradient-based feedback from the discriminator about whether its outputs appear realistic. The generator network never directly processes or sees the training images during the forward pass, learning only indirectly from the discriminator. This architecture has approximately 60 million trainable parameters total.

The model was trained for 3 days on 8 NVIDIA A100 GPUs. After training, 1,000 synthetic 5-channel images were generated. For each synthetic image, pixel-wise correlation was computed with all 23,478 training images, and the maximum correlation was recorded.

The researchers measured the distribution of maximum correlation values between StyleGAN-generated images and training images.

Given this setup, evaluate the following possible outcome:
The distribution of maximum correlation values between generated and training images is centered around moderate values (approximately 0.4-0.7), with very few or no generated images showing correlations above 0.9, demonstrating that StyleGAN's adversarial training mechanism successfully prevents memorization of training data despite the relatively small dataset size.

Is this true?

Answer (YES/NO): NO